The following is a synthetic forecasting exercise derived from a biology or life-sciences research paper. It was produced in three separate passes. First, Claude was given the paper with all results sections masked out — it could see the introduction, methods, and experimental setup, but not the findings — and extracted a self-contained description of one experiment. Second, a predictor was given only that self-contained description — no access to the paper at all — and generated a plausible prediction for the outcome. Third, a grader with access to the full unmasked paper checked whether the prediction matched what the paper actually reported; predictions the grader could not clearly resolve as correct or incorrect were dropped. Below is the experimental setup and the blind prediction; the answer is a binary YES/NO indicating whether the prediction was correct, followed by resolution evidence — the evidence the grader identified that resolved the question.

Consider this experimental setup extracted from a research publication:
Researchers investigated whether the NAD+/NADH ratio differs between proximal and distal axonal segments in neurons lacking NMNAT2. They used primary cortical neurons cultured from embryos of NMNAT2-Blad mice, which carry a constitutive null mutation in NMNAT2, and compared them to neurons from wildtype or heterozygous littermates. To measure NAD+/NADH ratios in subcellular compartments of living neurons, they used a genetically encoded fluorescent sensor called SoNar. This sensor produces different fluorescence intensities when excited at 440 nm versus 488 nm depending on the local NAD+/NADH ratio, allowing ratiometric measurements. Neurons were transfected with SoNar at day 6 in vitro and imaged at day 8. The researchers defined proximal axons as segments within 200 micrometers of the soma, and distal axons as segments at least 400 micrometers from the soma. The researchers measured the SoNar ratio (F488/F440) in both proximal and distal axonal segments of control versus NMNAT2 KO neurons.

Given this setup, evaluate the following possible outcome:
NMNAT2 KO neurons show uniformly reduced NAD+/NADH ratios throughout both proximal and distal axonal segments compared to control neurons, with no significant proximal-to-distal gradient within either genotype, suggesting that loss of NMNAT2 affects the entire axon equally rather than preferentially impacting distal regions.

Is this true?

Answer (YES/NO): NO